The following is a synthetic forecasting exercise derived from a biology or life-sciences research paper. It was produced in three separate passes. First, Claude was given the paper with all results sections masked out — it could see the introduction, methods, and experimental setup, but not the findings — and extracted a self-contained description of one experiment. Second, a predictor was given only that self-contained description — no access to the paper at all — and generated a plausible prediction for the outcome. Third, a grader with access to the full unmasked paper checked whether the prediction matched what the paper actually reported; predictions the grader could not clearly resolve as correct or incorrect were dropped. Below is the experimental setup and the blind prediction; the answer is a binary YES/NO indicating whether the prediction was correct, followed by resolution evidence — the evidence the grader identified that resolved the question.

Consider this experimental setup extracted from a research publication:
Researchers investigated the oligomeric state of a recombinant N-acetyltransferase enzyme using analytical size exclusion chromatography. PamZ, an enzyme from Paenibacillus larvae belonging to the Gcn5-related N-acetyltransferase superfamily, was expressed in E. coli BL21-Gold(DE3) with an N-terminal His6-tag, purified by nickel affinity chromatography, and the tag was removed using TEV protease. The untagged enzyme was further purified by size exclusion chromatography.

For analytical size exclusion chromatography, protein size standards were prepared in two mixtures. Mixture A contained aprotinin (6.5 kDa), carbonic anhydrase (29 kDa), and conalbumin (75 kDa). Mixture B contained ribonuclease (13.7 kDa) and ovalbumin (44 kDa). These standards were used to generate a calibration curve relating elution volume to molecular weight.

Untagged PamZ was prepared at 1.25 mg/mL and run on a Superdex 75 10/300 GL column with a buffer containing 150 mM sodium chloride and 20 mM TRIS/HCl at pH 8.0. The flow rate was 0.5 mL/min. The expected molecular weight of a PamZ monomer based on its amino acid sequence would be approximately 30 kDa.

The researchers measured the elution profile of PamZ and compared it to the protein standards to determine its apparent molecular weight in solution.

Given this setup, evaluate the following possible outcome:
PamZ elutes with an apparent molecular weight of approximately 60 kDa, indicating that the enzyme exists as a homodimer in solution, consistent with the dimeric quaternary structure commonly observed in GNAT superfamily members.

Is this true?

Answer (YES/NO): NO